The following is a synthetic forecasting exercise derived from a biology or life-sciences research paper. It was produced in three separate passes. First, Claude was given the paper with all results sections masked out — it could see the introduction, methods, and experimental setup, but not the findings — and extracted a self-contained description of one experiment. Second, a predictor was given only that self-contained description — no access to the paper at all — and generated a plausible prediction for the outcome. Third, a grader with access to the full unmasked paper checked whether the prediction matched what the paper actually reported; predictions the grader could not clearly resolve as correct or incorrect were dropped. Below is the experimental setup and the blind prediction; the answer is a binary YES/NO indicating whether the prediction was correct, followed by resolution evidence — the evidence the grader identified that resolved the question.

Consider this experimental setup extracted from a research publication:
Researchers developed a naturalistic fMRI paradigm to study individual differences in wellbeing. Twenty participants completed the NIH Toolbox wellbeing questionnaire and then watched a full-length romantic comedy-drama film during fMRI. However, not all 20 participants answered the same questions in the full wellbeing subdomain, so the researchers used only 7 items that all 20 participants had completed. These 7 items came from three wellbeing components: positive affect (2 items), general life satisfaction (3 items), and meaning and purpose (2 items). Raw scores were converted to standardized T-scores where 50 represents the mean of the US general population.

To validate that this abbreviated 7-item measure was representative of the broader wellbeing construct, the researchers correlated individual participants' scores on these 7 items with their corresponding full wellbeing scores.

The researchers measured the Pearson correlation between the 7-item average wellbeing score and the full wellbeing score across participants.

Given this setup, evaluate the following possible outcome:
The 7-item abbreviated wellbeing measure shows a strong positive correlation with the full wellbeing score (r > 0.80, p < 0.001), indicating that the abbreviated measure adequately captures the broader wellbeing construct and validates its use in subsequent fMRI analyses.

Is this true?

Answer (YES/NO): YES